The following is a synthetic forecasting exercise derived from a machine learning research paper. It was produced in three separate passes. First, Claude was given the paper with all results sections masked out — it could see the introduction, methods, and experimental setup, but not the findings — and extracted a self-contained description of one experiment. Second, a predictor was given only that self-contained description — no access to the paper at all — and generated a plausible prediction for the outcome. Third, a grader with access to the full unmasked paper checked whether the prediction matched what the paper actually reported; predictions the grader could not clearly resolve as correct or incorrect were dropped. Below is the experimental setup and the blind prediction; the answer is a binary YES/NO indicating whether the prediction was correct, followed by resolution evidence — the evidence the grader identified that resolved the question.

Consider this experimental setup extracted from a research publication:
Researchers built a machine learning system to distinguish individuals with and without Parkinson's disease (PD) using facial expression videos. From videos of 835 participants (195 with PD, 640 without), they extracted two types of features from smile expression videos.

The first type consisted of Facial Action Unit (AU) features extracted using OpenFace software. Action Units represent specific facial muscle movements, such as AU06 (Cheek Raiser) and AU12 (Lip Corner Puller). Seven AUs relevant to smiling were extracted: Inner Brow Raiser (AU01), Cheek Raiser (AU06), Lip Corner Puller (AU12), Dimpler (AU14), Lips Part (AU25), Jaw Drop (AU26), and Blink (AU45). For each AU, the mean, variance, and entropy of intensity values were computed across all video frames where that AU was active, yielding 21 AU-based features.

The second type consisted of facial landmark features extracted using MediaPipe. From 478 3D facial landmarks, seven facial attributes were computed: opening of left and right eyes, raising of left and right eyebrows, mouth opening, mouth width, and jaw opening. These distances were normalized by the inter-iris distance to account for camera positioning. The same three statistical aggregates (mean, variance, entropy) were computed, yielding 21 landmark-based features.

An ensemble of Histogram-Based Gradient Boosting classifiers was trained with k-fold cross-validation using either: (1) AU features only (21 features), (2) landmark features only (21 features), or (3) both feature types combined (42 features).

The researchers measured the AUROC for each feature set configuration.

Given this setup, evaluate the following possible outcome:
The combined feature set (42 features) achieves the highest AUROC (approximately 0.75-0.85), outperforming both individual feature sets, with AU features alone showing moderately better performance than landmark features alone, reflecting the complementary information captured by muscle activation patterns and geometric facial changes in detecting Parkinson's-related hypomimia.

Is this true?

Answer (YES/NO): NO